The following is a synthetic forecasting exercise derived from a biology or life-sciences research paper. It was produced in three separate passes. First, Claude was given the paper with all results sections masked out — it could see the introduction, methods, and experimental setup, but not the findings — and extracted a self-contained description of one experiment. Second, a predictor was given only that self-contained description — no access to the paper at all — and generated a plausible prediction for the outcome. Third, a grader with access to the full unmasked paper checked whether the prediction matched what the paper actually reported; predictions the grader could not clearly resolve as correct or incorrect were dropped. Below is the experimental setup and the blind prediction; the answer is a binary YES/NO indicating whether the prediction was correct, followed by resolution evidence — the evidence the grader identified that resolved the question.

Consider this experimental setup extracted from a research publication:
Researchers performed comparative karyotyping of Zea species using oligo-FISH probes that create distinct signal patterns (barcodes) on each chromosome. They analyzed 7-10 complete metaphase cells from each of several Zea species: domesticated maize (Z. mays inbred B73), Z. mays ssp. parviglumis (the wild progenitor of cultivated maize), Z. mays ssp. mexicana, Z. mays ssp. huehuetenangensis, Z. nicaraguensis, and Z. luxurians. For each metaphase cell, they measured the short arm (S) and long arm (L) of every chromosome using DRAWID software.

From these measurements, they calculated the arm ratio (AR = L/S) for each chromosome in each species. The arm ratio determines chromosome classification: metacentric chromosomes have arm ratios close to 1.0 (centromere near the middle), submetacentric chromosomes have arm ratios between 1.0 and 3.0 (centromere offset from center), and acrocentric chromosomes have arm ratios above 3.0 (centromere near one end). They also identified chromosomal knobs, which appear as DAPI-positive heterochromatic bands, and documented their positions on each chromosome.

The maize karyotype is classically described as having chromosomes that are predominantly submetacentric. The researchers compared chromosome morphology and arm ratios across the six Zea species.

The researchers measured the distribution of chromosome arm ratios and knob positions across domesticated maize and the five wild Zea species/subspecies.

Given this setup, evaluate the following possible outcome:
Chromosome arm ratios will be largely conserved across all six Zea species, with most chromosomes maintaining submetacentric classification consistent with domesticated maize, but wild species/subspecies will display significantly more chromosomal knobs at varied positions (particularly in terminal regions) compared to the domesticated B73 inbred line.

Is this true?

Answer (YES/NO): NO